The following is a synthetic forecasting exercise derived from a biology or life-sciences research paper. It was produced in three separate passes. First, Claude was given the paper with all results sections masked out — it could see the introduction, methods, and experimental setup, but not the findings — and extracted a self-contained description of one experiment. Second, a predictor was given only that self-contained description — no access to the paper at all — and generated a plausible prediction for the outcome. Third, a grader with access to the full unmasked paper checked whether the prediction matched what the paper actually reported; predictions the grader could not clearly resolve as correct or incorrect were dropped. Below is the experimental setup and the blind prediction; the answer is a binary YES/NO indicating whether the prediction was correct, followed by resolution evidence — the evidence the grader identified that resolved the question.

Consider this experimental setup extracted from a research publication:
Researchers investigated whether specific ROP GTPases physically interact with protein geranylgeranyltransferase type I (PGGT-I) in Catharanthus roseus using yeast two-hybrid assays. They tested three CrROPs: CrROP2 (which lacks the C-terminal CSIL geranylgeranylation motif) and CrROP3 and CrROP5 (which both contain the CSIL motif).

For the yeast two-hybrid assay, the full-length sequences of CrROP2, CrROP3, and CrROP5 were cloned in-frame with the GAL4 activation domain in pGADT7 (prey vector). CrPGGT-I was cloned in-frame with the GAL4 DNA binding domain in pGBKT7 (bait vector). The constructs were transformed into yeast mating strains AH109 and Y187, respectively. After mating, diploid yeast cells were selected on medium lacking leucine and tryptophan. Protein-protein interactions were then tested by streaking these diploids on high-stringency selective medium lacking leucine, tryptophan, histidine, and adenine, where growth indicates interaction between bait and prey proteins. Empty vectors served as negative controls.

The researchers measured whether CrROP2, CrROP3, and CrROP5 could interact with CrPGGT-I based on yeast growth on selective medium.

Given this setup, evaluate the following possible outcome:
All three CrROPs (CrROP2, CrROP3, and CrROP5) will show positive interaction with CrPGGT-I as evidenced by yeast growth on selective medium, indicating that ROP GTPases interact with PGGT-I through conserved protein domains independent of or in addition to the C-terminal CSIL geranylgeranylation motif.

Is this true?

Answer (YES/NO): NO